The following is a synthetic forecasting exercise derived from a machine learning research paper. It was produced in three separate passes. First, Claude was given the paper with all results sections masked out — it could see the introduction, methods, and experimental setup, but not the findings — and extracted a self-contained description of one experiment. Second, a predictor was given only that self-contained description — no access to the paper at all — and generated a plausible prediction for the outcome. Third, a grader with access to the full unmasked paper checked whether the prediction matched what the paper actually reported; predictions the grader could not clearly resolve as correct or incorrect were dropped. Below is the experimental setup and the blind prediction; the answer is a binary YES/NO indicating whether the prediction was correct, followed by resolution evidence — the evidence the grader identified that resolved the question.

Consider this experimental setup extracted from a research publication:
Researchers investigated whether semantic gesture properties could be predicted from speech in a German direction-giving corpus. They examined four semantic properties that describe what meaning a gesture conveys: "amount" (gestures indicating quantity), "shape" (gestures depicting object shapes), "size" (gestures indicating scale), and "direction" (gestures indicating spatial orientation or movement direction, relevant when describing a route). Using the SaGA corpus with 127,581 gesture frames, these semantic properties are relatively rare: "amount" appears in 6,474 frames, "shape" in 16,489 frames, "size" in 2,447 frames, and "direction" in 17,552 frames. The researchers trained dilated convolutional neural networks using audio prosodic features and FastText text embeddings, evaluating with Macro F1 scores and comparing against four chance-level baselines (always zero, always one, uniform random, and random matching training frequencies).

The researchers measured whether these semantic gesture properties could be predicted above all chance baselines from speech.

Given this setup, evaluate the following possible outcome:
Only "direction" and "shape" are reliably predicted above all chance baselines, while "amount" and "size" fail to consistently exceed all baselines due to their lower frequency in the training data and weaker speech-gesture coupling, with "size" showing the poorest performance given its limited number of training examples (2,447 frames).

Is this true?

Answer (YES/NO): NO